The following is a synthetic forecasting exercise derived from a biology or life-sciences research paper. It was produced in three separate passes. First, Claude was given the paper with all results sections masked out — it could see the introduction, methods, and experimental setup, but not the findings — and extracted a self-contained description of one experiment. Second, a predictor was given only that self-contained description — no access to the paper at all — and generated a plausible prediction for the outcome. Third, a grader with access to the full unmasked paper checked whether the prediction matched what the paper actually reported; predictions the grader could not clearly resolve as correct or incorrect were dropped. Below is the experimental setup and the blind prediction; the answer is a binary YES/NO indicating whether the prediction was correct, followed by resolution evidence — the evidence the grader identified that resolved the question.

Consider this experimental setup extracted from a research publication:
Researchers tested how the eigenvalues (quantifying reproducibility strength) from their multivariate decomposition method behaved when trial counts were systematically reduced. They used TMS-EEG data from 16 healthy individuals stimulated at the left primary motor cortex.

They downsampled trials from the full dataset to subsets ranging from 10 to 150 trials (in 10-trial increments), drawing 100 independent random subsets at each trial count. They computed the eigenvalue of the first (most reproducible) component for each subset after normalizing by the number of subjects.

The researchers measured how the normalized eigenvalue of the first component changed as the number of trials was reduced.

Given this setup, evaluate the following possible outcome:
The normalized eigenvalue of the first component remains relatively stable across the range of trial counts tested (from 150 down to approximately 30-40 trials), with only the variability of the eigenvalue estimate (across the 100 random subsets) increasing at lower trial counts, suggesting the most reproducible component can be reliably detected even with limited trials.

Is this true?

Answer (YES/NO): NO